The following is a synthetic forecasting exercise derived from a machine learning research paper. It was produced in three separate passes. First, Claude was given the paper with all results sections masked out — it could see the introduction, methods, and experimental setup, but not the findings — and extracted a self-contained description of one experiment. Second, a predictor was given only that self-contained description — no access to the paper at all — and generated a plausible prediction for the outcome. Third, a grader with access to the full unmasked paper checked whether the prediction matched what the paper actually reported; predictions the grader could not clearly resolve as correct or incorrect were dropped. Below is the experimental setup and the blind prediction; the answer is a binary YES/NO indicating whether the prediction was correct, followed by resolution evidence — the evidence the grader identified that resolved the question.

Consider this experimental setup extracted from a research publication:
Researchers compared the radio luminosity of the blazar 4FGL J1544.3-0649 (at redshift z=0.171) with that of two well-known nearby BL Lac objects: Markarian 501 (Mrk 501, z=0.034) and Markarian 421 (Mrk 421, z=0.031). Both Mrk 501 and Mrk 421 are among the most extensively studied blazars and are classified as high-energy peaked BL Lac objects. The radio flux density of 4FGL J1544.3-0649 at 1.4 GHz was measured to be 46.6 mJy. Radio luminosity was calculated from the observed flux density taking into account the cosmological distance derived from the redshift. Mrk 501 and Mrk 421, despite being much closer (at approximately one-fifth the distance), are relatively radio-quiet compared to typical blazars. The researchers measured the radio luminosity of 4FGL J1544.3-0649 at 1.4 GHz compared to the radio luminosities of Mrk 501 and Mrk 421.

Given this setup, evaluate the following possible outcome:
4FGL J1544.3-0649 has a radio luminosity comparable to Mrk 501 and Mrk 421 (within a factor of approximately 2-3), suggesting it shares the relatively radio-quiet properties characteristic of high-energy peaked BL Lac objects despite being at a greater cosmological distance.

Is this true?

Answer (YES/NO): NO